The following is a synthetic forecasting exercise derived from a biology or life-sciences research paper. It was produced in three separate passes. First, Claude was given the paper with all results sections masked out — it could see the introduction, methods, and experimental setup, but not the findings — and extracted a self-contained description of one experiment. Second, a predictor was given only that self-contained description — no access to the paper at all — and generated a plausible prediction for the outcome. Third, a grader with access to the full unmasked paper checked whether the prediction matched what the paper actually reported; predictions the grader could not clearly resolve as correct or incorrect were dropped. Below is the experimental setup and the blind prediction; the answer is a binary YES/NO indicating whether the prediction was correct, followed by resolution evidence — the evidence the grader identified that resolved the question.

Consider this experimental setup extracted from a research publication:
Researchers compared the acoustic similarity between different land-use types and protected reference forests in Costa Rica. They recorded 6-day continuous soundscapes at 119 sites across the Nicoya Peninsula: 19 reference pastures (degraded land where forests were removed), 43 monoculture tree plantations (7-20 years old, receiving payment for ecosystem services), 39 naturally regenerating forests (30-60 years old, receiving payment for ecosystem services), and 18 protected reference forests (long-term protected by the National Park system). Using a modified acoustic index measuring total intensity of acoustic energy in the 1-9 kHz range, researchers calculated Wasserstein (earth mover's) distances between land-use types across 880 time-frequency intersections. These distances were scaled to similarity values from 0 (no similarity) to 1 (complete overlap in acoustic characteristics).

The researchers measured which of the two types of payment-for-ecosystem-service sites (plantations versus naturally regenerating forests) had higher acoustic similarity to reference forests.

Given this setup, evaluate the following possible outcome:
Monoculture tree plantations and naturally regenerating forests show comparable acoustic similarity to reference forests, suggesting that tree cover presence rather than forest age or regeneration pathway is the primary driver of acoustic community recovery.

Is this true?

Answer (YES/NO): NO